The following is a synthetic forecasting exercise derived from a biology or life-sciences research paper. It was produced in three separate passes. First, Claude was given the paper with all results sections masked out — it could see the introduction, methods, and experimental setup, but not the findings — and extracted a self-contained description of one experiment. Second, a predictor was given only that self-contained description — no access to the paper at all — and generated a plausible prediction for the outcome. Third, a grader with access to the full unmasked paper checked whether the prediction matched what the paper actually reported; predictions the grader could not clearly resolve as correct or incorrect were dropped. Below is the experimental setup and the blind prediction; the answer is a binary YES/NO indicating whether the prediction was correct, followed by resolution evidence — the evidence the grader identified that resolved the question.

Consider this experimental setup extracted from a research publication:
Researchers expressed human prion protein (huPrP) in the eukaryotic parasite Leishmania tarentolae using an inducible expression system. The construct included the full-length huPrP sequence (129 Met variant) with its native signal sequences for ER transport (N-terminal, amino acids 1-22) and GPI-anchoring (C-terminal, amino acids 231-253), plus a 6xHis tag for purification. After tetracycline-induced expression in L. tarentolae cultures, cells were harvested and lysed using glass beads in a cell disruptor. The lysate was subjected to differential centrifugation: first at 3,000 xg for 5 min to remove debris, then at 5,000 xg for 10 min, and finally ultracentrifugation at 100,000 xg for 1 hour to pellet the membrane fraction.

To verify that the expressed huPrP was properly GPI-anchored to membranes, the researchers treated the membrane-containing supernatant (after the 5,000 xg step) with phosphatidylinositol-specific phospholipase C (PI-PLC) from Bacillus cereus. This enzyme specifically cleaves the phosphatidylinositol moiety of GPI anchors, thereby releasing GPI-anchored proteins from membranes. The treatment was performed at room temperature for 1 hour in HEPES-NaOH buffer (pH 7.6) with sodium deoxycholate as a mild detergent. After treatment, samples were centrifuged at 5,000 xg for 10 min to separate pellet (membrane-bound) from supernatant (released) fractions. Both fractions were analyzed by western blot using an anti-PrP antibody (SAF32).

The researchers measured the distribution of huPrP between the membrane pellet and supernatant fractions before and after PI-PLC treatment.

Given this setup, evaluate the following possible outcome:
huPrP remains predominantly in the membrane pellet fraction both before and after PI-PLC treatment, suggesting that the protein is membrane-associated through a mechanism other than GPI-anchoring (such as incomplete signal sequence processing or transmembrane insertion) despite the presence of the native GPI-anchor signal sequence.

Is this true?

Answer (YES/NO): NO